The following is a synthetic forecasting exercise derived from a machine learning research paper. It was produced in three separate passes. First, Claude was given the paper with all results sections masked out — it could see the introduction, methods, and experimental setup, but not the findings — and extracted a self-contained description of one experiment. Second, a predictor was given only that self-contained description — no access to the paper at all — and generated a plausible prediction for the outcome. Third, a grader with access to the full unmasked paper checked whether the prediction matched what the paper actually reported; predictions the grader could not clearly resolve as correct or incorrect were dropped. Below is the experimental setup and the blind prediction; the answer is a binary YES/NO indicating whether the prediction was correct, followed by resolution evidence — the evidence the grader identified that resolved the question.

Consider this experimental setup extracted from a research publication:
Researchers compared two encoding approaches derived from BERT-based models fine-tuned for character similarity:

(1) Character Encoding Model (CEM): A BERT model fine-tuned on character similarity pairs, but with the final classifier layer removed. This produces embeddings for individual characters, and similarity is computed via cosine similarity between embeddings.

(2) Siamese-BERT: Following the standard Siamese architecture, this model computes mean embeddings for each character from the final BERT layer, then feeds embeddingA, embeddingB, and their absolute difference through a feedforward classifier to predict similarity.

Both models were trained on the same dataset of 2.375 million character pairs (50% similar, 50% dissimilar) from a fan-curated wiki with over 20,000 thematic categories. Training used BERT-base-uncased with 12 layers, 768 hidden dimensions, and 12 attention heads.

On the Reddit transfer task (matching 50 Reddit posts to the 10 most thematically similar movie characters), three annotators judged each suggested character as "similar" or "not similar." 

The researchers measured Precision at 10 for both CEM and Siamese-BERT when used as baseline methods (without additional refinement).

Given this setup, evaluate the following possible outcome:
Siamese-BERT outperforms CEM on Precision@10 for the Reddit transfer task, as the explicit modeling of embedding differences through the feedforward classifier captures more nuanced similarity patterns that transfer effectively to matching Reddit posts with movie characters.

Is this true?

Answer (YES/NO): YES